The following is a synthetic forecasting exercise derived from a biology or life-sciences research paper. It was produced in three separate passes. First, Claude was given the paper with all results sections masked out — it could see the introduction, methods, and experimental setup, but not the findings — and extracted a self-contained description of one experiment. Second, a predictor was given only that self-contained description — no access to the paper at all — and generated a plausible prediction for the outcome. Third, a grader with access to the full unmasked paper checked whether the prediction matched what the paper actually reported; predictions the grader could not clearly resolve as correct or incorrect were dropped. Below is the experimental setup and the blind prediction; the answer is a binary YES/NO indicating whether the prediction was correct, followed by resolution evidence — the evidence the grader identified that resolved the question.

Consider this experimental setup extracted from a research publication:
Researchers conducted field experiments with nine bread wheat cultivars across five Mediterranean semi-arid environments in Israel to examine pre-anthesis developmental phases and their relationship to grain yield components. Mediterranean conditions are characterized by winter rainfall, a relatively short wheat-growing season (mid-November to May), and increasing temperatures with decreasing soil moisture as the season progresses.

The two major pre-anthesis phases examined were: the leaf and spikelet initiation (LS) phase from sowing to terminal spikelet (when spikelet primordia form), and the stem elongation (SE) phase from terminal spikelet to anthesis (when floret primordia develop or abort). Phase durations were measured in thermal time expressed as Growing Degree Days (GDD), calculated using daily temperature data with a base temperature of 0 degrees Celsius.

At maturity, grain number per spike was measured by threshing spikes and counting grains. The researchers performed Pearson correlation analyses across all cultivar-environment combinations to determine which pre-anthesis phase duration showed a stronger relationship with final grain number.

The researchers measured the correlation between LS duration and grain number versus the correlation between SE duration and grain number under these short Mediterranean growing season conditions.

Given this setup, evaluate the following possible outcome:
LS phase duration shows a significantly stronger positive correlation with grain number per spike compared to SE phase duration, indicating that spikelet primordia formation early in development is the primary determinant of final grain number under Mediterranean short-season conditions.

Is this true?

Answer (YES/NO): YES